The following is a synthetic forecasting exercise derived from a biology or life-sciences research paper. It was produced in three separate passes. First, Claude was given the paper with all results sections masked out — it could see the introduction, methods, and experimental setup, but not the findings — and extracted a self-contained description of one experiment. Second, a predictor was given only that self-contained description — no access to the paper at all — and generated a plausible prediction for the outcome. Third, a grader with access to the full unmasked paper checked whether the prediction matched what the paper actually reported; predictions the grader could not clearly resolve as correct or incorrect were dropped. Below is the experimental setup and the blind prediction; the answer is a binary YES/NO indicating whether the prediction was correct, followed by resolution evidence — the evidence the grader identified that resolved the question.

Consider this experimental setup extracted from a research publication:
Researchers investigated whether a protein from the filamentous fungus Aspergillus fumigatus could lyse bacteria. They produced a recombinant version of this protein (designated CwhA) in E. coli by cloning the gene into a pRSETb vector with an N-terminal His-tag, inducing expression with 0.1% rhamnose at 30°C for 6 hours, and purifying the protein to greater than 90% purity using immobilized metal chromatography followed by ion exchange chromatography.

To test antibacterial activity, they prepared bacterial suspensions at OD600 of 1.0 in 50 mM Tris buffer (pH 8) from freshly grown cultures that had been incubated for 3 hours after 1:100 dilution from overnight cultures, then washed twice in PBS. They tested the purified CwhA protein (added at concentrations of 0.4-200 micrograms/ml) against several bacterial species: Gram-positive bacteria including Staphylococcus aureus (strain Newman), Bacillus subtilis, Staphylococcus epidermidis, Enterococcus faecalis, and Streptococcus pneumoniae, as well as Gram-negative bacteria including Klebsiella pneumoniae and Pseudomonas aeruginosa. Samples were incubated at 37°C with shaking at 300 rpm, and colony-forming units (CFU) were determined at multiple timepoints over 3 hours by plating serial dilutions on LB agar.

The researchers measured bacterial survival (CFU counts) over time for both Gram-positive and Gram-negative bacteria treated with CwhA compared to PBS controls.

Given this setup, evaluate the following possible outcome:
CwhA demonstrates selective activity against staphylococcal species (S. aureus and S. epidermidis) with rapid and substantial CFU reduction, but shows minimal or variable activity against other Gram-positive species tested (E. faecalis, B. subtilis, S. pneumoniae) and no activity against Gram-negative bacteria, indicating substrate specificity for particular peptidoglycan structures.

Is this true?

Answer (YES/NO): NO